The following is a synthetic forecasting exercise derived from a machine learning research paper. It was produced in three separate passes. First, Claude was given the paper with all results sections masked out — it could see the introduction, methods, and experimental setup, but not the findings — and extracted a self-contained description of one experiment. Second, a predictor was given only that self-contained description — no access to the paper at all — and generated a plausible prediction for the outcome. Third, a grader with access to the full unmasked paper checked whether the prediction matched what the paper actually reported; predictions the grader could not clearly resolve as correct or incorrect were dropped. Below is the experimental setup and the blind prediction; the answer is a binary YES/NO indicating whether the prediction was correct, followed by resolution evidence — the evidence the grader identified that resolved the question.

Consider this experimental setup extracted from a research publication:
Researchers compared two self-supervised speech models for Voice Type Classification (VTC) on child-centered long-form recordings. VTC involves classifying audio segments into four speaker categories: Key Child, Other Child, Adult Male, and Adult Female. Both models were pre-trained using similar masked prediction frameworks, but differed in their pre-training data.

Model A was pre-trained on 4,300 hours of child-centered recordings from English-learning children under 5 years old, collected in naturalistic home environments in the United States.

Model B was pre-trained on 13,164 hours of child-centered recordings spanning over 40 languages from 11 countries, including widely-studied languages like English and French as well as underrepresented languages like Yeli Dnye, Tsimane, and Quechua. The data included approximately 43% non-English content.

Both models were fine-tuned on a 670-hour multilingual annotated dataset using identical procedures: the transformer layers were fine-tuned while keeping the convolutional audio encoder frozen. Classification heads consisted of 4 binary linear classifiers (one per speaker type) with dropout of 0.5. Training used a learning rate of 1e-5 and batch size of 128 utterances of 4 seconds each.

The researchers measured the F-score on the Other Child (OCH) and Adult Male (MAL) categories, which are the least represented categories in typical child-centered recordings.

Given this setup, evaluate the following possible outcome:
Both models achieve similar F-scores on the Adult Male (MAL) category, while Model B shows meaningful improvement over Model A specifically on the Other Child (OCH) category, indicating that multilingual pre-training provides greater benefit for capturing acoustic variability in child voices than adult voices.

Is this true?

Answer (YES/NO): NO